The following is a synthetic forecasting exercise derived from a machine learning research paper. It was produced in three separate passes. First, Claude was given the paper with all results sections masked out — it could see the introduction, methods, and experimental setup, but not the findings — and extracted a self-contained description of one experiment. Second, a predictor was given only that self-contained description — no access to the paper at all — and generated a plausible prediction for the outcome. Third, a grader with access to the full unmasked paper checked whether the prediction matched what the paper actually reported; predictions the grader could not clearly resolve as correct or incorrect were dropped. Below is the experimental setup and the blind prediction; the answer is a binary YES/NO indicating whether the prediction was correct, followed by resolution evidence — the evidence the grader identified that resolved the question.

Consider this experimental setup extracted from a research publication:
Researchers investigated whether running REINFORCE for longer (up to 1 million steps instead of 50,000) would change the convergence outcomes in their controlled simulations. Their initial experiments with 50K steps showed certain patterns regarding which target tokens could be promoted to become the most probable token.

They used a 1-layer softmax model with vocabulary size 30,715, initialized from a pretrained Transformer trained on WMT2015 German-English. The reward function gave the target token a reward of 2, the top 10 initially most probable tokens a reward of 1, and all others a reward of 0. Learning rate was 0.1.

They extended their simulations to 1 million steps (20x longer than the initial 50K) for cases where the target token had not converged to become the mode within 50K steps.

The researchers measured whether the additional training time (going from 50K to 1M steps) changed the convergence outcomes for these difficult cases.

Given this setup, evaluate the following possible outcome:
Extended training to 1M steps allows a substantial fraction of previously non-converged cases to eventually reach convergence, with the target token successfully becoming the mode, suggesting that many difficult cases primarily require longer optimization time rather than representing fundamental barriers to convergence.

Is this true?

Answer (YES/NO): NO